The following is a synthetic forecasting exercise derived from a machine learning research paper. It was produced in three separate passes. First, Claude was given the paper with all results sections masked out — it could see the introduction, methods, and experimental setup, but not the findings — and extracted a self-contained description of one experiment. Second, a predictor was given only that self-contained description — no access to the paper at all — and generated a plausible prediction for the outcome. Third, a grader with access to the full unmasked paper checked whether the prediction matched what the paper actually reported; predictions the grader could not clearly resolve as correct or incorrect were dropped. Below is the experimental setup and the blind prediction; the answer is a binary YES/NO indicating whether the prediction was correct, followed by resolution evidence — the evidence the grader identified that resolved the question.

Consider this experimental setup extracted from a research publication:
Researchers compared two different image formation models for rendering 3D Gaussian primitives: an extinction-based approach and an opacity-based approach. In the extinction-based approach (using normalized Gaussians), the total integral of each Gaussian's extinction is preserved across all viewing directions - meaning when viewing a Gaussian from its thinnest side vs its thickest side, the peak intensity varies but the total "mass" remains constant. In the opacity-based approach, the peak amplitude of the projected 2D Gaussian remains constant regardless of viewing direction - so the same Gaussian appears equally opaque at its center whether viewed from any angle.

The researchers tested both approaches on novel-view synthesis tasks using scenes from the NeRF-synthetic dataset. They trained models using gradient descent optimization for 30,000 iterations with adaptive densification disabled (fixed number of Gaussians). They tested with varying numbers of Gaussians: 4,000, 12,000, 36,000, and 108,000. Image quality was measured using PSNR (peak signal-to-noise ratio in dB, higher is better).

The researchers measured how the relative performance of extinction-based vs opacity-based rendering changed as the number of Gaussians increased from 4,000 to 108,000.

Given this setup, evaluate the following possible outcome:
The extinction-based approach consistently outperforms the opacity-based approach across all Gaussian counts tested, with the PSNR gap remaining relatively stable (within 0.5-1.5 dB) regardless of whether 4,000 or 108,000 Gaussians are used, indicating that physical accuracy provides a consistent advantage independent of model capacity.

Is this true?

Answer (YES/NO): NO